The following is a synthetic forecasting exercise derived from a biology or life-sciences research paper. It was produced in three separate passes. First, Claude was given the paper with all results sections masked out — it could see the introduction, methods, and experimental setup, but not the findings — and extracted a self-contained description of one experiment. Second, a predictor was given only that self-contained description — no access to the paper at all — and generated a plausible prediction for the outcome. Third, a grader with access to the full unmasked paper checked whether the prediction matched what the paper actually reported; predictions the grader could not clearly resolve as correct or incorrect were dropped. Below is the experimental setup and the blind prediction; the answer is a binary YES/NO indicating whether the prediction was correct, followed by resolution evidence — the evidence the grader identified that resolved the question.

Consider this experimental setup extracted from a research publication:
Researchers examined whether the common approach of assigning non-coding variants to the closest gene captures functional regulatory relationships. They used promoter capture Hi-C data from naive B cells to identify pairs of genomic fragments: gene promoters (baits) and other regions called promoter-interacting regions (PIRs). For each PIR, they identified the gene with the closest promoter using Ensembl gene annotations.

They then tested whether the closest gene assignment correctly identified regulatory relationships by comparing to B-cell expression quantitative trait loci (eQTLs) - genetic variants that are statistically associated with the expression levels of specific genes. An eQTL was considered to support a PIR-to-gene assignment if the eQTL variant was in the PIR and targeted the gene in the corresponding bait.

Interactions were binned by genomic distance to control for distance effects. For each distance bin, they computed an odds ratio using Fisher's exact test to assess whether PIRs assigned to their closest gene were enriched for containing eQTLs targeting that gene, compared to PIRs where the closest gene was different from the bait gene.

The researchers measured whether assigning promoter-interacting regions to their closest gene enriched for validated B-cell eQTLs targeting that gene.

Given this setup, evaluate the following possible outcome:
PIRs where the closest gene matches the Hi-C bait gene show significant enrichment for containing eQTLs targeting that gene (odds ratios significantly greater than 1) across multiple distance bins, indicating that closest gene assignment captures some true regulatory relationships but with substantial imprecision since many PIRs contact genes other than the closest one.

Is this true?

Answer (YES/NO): NO